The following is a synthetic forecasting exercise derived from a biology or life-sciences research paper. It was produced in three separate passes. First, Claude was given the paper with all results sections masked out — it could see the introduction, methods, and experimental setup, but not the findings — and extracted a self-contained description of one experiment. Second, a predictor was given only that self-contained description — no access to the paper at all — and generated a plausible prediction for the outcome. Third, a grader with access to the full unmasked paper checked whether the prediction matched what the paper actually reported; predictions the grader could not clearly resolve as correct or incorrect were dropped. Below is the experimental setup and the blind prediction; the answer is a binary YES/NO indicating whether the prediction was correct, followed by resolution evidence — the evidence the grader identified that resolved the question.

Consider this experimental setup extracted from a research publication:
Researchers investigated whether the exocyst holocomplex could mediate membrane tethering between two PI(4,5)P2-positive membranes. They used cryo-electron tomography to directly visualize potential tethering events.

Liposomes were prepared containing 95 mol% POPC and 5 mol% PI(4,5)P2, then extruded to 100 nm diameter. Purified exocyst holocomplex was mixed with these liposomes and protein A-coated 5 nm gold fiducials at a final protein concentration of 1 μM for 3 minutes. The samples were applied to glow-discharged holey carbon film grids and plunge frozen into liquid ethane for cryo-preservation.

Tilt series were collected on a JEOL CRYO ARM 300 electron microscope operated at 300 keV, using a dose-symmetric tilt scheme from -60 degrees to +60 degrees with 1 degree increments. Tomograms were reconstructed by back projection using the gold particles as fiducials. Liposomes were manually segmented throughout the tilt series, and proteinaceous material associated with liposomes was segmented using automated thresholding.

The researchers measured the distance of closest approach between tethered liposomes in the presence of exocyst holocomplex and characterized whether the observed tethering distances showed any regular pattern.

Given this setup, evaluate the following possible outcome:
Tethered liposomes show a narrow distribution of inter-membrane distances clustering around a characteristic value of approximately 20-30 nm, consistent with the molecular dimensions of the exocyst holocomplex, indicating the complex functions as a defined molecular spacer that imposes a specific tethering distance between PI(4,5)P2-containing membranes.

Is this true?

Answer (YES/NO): NO